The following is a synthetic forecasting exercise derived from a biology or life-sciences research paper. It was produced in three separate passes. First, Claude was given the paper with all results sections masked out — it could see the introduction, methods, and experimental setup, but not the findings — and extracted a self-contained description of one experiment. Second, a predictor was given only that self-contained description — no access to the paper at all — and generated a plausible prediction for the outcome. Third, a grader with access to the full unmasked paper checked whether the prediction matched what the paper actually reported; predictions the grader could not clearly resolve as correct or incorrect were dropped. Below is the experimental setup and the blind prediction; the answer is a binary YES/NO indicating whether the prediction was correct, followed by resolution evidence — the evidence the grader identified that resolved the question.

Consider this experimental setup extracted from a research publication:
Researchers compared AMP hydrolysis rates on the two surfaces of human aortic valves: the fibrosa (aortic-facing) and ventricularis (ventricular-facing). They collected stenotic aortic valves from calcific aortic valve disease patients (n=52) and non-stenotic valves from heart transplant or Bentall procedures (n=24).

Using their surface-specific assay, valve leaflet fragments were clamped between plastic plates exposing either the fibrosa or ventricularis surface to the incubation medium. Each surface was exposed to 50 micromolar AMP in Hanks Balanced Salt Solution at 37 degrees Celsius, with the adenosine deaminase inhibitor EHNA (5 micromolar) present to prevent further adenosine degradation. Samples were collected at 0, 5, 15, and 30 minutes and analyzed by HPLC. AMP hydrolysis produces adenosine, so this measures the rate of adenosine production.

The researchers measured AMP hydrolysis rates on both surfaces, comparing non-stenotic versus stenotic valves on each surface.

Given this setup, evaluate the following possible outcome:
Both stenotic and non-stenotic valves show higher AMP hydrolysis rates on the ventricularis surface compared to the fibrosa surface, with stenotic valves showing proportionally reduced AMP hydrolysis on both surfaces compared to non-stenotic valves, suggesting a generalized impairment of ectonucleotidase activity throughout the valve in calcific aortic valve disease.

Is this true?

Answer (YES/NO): NO